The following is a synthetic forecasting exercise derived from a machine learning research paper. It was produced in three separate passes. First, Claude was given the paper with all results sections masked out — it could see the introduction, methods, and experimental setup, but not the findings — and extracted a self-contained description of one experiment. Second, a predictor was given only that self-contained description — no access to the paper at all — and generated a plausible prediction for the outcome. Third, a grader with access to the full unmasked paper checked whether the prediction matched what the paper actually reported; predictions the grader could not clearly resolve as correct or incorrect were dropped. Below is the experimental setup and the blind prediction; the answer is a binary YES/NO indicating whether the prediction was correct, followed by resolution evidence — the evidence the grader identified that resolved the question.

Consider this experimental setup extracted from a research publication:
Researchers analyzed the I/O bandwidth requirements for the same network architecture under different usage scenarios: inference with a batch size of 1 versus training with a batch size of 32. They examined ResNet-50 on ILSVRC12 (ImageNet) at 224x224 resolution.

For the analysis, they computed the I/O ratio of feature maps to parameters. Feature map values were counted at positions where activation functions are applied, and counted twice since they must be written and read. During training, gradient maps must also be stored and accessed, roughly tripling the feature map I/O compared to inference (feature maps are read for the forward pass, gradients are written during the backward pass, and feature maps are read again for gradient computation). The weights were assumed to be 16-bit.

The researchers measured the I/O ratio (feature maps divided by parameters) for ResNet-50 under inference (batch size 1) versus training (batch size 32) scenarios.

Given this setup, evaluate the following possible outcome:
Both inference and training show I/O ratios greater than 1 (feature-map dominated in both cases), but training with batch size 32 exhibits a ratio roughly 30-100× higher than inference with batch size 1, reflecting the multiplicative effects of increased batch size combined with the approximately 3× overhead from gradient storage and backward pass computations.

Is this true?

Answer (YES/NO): NO